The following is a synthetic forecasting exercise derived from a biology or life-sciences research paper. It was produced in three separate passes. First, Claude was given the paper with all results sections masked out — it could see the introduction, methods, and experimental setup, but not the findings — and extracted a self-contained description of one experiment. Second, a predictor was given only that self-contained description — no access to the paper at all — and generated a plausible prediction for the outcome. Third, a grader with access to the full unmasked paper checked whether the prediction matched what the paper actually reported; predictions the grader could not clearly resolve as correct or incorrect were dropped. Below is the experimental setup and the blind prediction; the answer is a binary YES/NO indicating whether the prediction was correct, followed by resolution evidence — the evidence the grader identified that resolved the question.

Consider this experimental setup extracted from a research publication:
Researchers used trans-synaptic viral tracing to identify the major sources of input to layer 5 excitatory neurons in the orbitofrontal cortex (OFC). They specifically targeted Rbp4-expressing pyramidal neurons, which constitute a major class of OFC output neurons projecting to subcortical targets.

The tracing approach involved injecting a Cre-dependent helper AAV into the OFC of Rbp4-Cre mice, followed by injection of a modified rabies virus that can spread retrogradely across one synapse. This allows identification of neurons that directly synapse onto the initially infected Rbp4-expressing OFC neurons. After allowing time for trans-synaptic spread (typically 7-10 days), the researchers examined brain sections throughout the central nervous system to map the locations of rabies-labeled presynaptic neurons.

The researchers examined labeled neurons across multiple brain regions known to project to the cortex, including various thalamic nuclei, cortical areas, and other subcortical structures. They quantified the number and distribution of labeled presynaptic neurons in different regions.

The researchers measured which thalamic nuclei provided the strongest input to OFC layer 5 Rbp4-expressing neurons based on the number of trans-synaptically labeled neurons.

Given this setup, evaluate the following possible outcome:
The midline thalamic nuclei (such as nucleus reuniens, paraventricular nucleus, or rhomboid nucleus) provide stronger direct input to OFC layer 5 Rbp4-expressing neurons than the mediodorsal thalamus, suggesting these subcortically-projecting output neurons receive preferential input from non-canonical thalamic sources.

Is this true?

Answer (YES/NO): NO